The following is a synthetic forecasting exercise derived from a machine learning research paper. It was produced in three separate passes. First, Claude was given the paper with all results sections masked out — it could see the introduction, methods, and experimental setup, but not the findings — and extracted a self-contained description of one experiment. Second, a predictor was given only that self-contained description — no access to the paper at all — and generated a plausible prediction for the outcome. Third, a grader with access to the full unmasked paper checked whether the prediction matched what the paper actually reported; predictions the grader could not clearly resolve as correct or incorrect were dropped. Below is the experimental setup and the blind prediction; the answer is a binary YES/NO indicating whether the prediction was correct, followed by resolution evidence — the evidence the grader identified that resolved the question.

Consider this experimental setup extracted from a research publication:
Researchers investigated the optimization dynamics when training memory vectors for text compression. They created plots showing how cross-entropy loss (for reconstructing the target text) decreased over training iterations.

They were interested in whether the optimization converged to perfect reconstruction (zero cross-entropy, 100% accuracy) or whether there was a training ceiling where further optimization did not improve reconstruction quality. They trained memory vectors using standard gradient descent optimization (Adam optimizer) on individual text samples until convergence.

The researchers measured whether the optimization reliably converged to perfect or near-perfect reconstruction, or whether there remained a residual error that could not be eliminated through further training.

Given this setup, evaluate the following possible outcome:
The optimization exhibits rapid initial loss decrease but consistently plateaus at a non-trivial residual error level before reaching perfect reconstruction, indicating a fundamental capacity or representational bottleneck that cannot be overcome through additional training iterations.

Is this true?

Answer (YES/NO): NO